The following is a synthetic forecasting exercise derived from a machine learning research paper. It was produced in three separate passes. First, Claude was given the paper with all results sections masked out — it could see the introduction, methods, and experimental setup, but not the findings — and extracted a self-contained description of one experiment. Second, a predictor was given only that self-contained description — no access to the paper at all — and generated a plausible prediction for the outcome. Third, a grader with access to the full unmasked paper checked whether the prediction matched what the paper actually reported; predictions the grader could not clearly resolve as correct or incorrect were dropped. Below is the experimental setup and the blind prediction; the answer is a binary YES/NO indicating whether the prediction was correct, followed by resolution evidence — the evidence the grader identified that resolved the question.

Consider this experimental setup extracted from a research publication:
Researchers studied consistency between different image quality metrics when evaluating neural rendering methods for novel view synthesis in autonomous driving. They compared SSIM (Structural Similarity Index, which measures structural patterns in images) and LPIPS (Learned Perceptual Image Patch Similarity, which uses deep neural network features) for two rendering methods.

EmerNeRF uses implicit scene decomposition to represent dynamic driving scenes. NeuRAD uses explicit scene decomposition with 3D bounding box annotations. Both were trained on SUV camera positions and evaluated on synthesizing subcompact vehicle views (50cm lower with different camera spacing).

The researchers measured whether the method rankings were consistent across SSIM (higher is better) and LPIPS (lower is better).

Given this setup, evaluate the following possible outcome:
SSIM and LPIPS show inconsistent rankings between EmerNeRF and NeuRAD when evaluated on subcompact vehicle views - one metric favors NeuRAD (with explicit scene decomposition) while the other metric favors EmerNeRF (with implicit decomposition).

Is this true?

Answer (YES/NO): NO